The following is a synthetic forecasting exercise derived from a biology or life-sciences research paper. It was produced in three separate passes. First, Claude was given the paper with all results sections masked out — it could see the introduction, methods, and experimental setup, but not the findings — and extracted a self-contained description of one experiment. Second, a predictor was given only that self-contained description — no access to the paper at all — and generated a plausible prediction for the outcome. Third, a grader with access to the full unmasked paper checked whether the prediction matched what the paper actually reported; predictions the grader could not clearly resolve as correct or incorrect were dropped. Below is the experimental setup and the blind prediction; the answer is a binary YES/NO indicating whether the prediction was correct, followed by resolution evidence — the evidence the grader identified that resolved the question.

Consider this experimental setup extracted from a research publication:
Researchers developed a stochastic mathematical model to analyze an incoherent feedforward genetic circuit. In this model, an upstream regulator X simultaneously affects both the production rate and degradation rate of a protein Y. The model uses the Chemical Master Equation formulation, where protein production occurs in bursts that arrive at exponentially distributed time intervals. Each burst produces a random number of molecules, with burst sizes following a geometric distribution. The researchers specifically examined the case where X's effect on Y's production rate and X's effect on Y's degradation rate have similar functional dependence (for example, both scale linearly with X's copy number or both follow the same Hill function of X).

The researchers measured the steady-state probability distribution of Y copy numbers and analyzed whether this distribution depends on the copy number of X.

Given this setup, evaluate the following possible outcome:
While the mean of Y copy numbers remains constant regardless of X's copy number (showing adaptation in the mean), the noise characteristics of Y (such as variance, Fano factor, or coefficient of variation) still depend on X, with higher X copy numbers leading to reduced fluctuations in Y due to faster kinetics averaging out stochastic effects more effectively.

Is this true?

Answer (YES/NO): NO